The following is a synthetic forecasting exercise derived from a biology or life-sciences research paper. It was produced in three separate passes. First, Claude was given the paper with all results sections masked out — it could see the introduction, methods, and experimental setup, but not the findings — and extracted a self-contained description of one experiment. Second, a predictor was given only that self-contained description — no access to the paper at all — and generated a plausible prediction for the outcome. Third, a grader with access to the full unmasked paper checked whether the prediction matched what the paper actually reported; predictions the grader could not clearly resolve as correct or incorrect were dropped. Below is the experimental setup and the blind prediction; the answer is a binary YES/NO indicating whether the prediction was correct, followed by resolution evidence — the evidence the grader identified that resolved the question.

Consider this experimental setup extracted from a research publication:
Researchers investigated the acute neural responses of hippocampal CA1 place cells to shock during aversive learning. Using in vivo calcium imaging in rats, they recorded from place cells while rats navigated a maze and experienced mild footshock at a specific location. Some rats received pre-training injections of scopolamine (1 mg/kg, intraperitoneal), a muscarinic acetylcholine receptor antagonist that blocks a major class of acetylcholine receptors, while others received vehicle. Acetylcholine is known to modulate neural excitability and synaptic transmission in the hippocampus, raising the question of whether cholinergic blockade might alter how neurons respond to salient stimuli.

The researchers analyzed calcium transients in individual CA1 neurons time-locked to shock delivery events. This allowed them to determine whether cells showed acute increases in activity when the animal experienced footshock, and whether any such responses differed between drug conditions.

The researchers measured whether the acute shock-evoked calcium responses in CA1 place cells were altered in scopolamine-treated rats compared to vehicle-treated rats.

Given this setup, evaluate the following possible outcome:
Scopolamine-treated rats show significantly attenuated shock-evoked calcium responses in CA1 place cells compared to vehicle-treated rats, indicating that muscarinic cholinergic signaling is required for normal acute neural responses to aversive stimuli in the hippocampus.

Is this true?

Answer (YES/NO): NO